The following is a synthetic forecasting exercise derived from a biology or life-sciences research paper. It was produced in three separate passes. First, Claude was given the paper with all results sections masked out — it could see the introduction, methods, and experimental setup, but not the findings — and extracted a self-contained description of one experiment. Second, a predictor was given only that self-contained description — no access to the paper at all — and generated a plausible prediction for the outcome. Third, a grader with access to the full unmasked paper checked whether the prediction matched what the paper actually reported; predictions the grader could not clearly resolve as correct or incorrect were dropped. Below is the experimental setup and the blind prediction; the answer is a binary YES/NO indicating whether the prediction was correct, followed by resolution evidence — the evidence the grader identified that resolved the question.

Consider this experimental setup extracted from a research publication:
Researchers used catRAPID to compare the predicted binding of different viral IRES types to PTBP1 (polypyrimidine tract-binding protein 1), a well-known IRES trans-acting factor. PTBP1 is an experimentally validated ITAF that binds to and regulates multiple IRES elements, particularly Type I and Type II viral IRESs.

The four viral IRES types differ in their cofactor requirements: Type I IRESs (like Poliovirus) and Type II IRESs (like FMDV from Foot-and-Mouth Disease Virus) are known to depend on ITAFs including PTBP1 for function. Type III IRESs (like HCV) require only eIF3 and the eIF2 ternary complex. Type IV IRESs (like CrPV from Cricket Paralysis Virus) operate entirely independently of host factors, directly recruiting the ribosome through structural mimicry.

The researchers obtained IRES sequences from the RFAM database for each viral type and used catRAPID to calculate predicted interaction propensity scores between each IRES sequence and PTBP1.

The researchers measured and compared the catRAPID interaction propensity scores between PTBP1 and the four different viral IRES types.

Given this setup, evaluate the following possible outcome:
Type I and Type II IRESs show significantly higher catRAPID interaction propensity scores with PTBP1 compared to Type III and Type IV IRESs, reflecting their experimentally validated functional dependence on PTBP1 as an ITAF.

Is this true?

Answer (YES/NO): NO